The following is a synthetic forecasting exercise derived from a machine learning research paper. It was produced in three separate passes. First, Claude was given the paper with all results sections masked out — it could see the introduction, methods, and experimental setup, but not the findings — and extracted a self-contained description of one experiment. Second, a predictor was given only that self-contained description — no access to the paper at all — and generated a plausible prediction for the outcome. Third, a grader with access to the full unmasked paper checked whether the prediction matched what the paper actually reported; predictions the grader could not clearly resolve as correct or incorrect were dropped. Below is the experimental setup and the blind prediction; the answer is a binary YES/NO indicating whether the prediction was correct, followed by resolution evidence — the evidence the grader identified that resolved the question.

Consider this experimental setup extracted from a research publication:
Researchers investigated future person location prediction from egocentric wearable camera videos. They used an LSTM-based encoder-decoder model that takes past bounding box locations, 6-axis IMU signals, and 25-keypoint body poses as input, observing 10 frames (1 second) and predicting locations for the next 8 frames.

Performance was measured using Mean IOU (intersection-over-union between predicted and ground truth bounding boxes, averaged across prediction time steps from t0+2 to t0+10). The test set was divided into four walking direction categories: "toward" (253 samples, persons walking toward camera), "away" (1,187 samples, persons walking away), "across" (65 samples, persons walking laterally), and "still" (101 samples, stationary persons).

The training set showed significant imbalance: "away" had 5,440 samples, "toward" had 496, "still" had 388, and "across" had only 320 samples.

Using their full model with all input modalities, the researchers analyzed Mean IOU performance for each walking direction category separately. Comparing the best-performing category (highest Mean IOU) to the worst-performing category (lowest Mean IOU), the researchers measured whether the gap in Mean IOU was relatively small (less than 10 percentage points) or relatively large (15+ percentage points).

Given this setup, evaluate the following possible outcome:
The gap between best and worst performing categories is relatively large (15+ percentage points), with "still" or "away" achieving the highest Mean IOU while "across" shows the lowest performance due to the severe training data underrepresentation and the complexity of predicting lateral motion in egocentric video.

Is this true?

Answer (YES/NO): NO